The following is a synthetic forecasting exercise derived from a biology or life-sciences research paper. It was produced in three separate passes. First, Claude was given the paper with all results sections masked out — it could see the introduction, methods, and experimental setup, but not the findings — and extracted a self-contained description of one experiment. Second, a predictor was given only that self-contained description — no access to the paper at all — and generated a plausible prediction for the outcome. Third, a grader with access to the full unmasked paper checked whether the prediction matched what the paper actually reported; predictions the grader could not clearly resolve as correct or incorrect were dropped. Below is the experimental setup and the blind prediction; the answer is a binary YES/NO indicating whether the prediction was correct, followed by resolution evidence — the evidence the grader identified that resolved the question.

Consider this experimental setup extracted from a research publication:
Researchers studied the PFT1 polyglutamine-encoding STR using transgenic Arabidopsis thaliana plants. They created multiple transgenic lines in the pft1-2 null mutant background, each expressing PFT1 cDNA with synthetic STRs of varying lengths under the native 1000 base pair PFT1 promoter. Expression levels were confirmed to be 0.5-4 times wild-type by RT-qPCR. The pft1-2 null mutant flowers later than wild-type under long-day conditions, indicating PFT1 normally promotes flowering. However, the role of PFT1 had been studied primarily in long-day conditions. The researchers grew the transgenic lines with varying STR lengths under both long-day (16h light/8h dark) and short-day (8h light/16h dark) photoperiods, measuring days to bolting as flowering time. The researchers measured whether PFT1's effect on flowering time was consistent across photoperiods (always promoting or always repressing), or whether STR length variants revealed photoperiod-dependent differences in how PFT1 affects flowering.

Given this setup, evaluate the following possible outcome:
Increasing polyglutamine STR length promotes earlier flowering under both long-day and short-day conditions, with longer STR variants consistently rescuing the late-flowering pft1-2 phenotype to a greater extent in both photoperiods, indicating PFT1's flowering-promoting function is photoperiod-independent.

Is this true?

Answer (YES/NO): NO